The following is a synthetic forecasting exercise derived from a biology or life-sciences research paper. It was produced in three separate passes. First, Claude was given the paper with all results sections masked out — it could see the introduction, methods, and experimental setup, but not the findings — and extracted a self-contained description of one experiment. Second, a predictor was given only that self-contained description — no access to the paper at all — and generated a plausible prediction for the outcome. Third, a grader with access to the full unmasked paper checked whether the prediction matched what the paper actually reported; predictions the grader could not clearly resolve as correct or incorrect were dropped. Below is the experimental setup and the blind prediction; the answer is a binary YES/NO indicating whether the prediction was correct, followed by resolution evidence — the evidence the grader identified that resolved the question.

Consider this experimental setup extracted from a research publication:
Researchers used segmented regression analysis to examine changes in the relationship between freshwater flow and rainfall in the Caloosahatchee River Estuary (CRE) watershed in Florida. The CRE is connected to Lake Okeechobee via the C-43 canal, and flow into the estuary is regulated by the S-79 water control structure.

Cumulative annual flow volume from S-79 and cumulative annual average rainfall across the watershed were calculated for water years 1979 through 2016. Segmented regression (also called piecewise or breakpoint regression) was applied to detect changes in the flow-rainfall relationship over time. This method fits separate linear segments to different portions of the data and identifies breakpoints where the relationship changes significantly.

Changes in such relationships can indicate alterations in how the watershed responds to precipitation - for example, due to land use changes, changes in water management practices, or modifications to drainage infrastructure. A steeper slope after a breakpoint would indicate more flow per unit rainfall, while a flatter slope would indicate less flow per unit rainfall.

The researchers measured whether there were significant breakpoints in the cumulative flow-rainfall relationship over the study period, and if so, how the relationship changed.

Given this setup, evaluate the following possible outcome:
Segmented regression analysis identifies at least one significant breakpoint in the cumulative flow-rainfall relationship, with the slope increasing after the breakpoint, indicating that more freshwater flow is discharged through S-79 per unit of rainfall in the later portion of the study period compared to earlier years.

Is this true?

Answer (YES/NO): NO